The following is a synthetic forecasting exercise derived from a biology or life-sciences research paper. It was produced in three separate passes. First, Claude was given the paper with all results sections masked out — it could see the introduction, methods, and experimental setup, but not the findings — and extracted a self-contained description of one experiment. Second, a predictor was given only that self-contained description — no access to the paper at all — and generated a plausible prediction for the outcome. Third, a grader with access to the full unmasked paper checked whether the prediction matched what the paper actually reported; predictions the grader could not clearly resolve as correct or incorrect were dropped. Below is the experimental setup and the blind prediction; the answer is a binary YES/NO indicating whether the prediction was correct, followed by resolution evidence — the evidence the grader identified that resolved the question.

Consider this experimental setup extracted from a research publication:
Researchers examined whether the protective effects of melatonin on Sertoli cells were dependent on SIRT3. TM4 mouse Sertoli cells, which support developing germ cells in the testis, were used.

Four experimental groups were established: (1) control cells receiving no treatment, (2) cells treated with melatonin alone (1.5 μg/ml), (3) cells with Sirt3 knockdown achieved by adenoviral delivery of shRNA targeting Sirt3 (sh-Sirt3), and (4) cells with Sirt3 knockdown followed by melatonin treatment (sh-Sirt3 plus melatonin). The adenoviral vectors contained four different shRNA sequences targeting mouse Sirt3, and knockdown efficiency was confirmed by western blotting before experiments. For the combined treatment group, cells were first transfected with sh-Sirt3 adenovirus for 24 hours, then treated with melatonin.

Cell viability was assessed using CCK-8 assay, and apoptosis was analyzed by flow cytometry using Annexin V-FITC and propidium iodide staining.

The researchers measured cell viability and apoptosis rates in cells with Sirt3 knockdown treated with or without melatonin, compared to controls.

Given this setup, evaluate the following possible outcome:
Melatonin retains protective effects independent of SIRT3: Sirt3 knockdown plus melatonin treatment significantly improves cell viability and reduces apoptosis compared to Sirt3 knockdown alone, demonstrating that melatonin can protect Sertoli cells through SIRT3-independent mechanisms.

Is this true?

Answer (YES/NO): NO